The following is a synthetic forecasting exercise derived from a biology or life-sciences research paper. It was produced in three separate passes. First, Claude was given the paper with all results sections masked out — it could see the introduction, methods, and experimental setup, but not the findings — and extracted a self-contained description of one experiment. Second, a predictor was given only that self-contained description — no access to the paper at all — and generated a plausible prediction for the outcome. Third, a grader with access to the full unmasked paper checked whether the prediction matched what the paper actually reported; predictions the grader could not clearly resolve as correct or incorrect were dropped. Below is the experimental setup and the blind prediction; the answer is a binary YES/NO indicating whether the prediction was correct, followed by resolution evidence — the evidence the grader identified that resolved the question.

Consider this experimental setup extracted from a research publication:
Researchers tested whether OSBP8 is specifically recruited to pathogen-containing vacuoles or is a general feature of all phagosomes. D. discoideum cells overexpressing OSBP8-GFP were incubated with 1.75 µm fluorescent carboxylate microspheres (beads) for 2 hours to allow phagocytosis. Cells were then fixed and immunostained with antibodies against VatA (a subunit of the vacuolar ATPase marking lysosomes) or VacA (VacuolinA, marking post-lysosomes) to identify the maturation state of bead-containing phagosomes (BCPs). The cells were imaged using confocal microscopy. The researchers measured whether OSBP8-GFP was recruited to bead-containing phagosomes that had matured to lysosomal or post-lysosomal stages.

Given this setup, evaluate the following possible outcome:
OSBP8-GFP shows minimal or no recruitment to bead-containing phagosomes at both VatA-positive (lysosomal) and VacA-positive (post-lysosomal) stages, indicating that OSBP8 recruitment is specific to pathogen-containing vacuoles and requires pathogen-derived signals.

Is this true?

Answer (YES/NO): YES